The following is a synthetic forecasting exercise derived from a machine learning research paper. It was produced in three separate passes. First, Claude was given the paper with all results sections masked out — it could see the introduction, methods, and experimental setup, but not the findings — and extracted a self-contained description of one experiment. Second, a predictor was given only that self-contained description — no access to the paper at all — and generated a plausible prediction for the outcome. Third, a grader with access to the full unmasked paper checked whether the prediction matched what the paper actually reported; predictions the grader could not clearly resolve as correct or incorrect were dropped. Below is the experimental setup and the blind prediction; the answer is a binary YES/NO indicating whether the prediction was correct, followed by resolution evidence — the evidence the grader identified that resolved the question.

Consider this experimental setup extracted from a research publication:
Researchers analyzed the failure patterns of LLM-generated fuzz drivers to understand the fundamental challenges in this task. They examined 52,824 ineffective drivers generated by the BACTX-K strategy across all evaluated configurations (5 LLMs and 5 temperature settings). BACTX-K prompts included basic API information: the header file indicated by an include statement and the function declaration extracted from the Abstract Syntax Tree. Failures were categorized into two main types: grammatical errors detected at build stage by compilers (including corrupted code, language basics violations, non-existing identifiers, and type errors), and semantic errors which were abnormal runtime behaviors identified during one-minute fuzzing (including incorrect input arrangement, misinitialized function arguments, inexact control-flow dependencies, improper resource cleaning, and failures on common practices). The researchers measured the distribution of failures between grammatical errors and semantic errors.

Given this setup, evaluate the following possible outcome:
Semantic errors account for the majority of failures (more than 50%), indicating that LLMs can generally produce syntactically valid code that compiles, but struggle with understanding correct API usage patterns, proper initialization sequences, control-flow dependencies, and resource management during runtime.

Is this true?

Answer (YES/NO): NO